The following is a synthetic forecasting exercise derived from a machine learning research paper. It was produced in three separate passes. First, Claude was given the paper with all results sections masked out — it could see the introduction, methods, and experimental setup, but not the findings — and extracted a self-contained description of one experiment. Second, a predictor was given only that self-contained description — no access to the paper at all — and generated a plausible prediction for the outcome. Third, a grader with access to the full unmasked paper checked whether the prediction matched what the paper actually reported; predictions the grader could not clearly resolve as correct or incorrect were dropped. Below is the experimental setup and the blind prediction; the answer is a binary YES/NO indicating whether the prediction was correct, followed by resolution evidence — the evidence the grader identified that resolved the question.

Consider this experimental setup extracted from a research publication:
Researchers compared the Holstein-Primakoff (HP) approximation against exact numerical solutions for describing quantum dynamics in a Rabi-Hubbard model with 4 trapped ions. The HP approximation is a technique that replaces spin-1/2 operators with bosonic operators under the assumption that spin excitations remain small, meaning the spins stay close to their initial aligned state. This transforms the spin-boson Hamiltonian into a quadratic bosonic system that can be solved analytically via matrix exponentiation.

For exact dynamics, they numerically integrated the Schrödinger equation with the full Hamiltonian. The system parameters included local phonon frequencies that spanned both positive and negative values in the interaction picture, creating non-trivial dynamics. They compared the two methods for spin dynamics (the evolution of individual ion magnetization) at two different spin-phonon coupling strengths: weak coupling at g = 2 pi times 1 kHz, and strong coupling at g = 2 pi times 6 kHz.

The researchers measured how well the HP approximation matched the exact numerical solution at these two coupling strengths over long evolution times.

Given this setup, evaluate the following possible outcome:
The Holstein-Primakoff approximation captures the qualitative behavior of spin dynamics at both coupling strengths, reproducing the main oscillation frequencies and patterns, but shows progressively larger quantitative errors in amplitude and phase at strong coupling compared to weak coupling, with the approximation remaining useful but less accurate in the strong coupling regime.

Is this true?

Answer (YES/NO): NO